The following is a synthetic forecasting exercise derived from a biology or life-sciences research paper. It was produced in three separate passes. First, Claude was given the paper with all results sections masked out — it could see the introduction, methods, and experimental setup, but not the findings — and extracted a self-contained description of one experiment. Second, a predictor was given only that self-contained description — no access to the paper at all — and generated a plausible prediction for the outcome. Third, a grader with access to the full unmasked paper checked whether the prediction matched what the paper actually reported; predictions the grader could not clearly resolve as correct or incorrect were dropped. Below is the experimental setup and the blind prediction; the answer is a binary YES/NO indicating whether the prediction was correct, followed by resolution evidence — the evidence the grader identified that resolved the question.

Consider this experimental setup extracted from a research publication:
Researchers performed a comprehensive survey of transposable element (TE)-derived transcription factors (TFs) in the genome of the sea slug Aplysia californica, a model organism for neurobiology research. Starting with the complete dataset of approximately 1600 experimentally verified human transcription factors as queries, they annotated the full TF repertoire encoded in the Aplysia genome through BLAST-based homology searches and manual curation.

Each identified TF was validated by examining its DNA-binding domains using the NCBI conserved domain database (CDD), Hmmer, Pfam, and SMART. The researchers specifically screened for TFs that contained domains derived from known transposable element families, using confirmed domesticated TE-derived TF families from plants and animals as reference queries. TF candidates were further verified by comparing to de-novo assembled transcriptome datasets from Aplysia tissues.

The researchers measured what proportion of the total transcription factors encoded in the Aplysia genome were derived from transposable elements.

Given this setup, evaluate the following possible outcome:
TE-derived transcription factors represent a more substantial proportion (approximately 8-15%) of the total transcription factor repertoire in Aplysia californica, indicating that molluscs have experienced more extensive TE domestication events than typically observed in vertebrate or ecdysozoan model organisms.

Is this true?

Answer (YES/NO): YES